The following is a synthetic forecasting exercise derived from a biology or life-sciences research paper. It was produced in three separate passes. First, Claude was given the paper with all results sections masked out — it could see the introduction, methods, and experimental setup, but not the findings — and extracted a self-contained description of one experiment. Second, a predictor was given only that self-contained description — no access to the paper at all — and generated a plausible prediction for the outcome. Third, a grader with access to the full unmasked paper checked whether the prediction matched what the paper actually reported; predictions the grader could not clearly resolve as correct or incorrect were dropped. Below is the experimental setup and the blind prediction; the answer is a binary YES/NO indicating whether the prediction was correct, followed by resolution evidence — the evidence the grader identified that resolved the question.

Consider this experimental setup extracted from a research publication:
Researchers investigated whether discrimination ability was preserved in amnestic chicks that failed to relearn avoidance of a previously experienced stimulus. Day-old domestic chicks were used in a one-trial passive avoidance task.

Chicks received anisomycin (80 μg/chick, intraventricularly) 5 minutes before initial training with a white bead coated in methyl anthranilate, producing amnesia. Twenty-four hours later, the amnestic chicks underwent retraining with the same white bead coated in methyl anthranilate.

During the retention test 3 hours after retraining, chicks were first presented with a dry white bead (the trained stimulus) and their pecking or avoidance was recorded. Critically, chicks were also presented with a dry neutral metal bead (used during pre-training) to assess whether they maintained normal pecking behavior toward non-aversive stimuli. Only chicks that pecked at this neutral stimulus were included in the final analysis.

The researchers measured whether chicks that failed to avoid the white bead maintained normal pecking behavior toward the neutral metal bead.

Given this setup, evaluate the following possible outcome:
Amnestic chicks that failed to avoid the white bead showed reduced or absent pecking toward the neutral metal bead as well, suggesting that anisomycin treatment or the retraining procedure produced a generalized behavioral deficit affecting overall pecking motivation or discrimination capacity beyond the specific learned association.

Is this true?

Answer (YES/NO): NO